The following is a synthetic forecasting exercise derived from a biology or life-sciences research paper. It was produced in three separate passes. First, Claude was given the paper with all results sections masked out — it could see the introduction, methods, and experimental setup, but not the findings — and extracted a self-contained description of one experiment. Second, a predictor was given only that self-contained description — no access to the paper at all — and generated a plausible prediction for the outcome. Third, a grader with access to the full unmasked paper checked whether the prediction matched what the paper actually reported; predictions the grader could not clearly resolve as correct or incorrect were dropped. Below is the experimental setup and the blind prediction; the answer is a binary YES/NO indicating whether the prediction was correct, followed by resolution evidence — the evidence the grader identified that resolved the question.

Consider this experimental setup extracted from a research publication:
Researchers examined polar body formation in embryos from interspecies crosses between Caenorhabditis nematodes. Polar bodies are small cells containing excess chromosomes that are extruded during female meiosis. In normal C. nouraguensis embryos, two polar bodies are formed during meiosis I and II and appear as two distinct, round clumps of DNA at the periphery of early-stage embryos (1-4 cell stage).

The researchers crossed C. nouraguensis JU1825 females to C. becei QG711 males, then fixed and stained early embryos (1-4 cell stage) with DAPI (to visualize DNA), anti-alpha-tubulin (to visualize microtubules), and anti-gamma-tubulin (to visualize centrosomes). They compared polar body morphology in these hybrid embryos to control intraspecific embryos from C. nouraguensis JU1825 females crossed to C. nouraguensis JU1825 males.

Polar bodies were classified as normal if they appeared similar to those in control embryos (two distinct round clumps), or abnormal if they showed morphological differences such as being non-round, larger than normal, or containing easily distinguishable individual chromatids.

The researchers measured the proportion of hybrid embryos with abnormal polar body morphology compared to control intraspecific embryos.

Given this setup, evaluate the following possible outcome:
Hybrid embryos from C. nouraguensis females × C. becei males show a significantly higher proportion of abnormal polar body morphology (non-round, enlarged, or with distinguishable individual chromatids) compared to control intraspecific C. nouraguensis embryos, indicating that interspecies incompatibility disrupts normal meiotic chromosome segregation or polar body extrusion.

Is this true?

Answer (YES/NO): YES